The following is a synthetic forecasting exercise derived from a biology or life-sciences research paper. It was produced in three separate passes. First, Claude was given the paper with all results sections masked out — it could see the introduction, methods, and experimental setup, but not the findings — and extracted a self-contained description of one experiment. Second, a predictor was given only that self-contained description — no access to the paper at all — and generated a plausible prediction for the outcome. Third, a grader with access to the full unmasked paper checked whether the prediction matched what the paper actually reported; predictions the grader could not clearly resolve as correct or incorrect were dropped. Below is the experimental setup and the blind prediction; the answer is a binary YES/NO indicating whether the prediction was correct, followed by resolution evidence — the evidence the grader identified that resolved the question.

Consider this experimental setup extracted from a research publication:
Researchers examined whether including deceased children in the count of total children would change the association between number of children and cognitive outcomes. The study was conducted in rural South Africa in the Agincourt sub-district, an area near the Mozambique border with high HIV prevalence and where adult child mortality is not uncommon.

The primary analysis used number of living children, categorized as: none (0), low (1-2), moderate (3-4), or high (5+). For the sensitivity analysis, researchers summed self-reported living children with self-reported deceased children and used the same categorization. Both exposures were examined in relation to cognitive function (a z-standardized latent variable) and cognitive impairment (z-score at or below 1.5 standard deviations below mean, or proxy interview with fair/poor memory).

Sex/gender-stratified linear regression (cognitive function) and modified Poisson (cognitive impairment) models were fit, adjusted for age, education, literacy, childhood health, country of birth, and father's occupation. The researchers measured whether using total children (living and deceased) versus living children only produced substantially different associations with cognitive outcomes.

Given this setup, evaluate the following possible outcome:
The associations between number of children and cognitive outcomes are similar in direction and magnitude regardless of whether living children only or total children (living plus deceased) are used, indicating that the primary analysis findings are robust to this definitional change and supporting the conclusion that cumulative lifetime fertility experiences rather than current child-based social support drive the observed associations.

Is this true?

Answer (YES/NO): NO